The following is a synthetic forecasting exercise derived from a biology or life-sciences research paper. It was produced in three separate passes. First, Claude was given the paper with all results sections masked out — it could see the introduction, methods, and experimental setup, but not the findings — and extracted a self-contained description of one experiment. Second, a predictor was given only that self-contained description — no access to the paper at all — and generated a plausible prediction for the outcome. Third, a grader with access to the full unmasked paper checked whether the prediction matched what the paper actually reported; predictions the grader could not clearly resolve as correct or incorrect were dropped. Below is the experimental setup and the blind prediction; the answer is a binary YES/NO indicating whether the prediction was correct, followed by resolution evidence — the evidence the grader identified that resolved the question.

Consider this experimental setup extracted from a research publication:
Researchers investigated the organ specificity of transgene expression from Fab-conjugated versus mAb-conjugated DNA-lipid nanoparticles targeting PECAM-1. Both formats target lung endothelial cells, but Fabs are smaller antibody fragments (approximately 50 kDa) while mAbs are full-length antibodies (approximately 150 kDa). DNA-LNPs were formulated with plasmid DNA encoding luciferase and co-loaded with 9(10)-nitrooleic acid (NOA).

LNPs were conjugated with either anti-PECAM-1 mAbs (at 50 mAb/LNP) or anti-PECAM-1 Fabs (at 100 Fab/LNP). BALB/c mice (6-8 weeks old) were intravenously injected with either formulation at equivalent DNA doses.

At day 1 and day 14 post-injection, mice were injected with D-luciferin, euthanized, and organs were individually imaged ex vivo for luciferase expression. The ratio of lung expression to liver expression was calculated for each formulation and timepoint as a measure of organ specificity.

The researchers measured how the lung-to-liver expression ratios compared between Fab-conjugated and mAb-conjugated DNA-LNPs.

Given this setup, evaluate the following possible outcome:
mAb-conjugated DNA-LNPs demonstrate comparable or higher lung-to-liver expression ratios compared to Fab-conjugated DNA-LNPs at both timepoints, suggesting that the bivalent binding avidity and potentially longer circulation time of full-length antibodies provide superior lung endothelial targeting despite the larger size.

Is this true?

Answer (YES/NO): NO